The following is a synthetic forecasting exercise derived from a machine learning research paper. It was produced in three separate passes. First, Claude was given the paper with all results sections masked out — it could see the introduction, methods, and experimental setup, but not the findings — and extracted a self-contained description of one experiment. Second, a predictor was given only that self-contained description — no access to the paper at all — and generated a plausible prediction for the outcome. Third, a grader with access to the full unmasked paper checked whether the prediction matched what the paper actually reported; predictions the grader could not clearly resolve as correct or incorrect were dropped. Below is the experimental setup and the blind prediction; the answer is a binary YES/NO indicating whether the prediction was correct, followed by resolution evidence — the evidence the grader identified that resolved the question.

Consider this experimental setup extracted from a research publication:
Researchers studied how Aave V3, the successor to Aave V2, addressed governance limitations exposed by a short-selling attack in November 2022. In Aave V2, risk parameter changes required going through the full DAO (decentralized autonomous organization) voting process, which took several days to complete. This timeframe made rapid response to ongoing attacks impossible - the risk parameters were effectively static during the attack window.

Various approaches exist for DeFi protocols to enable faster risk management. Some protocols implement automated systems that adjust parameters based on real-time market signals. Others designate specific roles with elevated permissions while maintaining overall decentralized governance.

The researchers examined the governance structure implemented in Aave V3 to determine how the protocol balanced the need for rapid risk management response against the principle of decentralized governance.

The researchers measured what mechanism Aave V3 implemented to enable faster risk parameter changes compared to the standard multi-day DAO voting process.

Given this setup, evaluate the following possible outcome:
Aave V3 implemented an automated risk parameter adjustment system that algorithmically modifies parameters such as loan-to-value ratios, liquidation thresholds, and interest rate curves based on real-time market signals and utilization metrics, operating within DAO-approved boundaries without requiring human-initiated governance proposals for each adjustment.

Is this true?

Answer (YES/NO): NO